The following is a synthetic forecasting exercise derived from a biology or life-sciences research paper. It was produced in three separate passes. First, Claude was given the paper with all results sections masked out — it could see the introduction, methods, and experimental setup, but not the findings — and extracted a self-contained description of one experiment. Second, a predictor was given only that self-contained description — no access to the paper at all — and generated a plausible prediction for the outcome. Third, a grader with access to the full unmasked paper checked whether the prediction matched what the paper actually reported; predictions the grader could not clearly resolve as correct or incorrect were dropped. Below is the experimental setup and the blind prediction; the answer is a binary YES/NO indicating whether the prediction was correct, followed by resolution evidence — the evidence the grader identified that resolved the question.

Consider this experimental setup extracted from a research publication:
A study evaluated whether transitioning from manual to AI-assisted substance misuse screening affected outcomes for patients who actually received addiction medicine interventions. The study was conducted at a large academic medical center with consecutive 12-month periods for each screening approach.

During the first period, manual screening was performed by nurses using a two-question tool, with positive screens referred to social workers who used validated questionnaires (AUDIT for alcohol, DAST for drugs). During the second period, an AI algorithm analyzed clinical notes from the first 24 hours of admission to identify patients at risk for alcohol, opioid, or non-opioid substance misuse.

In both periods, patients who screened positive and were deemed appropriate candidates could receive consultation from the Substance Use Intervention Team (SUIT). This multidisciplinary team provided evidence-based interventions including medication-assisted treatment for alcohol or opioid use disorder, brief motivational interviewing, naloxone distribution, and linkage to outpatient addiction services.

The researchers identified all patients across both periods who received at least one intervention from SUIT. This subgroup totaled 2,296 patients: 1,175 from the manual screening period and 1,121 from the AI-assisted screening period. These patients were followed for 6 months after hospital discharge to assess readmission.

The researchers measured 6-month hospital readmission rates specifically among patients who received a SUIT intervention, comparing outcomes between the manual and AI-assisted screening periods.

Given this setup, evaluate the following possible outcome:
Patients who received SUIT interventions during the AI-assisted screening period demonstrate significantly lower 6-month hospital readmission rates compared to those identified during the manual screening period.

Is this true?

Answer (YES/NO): NO